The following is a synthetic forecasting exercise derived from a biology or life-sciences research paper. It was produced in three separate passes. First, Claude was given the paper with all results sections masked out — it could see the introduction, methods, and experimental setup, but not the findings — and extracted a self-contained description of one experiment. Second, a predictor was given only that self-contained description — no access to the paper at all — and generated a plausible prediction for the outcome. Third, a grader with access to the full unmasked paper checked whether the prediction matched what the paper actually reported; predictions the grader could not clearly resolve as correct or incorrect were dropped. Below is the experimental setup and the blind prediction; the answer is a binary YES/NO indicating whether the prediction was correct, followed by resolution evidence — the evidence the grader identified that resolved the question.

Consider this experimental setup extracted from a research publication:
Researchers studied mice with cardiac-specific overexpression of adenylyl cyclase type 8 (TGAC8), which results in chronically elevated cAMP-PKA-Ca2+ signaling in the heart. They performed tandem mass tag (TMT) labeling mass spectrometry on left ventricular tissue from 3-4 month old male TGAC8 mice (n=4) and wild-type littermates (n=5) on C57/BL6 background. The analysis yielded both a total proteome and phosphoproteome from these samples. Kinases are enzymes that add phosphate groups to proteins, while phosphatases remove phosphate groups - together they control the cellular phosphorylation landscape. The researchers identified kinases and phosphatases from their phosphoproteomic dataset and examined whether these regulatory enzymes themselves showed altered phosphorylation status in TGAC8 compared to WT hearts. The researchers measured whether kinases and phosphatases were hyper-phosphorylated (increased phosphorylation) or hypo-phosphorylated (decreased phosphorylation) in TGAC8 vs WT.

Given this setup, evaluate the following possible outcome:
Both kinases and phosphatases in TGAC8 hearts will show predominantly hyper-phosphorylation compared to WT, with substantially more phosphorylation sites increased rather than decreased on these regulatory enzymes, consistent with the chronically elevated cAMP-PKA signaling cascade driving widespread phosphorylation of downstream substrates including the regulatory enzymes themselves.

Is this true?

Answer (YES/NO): YES